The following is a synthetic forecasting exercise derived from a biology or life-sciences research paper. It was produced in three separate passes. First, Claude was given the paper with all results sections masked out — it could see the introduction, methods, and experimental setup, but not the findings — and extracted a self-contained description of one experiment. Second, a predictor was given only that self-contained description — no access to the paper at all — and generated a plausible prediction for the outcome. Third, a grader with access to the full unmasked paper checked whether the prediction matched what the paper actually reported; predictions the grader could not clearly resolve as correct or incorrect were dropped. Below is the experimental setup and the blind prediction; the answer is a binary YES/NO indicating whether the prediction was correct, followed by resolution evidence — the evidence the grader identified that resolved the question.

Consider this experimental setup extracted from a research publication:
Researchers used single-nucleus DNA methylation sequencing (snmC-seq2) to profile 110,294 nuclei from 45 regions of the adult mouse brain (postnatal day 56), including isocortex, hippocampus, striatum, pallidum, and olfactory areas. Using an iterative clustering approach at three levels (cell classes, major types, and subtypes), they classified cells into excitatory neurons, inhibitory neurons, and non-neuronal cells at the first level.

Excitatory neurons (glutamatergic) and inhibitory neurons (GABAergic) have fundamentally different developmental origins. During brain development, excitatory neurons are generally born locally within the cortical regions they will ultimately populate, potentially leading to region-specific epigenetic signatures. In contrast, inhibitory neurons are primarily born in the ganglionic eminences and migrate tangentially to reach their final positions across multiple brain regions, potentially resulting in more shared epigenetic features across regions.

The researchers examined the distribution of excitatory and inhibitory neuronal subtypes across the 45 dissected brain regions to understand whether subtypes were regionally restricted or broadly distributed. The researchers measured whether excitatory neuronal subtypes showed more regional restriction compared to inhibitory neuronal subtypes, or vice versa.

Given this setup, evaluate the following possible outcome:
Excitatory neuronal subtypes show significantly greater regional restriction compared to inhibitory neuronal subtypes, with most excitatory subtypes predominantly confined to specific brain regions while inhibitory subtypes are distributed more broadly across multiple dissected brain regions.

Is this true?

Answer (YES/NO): YES